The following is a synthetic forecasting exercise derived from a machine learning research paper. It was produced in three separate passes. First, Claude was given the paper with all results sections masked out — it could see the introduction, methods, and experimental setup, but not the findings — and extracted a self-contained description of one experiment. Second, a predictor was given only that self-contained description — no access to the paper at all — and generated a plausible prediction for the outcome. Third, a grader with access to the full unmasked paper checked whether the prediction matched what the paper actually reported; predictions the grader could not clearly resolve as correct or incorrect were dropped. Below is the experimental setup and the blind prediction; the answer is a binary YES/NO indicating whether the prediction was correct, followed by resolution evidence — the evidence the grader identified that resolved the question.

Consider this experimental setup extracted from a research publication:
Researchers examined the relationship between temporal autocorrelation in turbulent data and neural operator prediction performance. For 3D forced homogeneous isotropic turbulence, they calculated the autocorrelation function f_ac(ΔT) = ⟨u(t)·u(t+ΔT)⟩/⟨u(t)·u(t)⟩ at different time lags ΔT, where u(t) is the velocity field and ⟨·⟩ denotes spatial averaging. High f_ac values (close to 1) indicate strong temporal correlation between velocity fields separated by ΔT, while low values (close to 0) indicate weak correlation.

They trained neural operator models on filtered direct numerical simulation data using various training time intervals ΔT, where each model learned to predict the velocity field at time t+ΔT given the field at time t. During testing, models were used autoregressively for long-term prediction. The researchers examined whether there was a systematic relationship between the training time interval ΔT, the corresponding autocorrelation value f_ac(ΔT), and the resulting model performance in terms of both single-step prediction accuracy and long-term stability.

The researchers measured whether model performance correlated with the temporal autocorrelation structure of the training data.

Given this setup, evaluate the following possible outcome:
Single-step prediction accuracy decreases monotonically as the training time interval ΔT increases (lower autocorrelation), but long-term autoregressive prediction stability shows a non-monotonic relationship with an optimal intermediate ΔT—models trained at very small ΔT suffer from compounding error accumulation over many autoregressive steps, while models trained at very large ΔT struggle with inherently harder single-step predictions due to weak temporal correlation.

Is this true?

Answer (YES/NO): YES